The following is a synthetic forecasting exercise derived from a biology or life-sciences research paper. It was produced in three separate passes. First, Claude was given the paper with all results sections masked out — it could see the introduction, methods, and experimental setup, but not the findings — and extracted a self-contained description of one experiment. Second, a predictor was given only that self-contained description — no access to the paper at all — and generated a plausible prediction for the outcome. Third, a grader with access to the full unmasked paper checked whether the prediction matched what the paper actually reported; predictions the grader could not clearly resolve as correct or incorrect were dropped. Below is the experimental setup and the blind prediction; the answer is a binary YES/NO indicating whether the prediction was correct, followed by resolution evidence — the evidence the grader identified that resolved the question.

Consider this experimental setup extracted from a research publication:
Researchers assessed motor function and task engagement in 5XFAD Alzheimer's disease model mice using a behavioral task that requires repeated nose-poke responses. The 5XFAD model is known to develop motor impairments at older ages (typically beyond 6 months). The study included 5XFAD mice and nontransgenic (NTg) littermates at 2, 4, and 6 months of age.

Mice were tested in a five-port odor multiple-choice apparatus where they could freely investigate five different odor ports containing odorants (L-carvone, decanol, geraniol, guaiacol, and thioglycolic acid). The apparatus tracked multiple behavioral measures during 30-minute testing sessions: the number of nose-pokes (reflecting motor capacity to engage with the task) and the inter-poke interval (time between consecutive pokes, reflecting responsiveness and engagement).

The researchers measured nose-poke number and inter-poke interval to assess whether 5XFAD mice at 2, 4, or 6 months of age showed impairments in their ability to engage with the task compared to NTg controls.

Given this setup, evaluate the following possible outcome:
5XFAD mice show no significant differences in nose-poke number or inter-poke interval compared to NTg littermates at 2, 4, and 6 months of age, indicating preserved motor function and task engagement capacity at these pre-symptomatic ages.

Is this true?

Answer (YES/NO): YES